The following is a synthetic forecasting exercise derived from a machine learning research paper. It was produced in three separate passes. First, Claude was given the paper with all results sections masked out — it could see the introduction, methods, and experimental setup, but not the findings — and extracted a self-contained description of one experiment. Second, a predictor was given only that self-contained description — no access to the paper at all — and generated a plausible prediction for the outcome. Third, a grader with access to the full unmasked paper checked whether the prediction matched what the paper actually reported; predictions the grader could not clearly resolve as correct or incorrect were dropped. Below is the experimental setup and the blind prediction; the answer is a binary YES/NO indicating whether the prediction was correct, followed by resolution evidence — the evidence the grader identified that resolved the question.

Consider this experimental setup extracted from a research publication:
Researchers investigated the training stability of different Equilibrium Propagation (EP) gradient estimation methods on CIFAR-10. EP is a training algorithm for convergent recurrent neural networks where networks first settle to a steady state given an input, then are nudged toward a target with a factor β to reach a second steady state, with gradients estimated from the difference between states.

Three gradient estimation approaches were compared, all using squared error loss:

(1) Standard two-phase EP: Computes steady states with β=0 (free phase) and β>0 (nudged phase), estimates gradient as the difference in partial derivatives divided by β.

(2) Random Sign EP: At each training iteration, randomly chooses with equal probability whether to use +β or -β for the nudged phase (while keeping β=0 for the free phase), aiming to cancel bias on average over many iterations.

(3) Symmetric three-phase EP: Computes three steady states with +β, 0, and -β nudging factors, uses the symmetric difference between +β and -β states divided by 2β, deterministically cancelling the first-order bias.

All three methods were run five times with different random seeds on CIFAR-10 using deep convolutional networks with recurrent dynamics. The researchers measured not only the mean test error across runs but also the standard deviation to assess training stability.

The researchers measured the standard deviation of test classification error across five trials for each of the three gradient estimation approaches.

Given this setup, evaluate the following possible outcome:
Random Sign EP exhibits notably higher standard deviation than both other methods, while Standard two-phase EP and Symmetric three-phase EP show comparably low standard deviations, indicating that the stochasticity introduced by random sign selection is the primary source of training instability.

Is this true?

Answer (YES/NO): NO